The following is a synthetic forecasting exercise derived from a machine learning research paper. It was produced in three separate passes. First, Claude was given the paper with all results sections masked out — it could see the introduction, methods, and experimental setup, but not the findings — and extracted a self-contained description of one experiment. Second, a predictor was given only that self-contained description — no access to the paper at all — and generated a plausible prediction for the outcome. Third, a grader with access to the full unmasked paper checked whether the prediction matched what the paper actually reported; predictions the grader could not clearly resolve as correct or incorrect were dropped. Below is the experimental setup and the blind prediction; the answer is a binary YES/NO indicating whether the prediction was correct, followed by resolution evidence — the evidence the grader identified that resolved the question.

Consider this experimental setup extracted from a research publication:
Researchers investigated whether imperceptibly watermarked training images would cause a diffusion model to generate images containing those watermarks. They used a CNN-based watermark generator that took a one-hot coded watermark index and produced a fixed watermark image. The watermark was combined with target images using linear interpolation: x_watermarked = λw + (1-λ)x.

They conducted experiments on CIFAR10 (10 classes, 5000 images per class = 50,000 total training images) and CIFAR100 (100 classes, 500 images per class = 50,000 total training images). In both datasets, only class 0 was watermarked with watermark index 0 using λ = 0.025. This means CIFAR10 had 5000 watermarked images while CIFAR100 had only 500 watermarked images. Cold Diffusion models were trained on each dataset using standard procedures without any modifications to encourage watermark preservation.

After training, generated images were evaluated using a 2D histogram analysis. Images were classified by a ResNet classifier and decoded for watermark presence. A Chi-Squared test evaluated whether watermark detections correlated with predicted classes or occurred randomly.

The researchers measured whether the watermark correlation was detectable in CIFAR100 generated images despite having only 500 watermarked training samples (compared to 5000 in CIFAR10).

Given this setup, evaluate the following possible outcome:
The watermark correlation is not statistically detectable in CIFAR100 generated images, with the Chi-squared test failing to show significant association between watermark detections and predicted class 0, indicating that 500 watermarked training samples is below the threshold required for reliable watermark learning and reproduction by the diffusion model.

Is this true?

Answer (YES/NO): NO